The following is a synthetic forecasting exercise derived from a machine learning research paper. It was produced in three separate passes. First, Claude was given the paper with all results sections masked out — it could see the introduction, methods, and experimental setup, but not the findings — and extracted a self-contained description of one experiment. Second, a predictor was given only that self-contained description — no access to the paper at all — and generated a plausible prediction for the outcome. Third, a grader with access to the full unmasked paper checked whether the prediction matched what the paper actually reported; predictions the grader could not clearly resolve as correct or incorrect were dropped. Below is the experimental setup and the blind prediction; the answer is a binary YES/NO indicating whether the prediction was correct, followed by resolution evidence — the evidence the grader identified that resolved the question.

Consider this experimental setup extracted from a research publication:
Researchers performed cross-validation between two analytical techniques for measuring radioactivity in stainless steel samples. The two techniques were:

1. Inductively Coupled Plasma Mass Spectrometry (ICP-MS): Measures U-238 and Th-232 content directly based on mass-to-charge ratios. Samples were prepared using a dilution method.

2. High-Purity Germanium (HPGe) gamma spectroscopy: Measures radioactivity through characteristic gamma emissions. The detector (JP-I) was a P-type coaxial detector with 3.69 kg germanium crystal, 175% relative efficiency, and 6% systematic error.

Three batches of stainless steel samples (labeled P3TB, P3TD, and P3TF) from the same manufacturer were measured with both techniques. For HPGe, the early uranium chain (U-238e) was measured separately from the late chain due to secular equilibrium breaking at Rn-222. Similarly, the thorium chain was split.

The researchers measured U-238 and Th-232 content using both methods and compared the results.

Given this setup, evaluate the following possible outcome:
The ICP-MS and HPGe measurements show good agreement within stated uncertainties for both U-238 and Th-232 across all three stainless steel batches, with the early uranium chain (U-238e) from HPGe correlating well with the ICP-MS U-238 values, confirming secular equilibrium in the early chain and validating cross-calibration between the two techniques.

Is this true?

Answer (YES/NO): YES